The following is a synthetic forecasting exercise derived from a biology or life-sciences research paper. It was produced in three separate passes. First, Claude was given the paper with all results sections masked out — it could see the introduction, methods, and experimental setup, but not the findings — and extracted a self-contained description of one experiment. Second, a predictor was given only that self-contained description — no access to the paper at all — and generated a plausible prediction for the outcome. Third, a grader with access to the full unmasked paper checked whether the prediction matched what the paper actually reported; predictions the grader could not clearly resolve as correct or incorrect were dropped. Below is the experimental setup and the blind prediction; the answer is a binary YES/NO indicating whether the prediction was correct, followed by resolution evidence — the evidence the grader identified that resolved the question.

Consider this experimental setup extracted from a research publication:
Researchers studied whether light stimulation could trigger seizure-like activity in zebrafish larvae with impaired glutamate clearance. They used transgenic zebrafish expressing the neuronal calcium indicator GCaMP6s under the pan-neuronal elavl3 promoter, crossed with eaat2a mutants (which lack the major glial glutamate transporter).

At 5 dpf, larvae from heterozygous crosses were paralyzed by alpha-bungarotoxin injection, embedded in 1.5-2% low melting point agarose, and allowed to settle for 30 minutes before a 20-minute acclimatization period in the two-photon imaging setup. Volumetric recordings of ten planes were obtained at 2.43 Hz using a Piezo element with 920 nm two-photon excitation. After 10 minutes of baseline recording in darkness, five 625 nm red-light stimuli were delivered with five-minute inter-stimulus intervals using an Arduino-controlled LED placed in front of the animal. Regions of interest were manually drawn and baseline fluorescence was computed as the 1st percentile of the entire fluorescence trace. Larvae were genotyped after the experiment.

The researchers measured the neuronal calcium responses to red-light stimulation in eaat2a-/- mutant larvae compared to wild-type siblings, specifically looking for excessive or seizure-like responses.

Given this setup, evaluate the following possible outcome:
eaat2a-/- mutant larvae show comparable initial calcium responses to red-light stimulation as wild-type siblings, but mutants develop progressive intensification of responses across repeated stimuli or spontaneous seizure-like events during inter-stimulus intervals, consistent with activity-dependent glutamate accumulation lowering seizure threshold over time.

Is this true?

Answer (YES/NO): NO